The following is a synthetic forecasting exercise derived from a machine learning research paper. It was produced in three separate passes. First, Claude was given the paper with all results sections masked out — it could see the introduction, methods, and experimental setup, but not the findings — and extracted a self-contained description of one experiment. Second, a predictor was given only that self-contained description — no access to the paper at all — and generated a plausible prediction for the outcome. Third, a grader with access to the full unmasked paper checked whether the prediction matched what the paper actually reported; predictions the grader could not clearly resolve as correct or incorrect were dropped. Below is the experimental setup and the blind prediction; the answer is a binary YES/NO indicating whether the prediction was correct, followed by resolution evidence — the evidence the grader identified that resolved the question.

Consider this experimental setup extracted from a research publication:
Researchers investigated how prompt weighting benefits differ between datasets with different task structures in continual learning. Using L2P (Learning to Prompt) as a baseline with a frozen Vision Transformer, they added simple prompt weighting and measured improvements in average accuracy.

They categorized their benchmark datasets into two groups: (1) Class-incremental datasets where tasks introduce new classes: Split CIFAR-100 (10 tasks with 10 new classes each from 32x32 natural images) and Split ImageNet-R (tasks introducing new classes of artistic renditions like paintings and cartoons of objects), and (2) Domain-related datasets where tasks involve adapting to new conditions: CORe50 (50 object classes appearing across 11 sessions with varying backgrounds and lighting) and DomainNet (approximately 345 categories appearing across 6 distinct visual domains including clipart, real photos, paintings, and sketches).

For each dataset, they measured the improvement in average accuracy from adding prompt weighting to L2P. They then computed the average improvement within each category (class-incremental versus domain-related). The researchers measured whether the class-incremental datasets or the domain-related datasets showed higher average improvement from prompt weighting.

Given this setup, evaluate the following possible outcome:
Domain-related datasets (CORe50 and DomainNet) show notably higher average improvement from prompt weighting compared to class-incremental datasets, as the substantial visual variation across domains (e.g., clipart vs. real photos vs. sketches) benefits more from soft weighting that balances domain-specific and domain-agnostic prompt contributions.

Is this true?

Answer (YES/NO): YES